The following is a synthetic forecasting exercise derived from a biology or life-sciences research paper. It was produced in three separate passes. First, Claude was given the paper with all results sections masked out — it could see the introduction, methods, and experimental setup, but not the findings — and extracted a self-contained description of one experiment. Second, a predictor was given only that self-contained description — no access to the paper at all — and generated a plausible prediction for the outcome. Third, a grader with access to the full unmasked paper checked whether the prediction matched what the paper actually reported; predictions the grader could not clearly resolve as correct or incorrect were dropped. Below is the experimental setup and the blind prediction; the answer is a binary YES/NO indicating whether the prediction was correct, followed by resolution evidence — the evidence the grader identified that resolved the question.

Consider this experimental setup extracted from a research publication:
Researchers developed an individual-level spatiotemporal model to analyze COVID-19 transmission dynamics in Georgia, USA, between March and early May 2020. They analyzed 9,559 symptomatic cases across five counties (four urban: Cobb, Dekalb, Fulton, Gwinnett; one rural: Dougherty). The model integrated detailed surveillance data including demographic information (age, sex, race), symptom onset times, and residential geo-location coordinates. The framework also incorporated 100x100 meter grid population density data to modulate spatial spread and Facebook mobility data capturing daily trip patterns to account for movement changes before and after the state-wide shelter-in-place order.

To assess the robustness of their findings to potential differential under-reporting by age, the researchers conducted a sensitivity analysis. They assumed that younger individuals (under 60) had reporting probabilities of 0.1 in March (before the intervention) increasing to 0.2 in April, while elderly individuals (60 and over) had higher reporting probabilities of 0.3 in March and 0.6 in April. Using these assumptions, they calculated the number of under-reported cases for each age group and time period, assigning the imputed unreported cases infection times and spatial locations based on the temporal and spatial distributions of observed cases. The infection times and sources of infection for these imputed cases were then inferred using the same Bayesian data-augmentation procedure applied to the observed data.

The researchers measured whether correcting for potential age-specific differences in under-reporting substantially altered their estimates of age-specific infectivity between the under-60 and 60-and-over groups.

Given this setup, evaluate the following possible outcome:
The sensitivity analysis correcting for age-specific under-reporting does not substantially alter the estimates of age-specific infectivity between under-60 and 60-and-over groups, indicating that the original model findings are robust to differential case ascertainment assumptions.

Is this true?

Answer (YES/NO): YES